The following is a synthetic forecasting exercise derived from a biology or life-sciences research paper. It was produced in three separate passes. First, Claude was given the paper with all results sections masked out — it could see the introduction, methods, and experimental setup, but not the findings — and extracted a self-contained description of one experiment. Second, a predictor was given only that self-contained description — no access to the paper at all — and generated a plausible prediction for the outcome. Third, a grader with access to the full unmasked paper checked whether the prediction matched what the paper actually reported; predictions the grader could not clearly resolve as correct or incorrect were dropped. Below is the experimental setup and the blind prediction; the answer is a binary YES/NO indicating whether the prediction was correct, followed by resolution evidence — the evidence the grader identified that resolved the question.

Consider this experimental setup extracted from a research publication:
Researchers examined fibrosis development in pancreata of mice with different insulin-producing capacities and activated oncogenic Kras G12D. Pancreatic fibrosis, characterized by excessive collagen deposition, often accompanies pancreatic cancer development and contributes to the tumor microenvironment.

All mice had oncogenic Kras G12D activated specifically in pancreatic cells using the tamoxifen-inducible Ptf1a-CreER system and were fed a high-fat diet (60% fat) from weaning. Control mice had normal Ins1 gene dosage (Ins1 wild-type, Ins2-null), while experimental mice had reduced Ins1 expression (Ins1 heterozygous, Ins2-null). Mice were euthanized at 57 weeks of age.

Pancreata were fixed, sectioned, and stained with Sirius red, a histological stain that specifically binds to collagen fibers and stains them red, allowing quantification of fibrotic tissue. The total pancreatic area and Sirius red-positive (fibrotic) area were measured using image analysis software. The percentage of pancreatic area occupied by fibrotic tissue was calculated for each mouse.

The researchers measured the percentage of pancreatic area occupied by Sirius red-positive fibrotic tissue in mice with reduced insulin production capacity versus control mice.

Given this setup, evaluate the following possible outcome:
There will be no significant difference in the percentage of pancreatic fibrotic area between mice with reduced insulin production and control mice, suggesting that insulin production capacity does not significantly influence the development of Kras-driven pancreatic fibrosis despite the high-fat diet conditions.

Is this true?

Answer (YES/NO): NO